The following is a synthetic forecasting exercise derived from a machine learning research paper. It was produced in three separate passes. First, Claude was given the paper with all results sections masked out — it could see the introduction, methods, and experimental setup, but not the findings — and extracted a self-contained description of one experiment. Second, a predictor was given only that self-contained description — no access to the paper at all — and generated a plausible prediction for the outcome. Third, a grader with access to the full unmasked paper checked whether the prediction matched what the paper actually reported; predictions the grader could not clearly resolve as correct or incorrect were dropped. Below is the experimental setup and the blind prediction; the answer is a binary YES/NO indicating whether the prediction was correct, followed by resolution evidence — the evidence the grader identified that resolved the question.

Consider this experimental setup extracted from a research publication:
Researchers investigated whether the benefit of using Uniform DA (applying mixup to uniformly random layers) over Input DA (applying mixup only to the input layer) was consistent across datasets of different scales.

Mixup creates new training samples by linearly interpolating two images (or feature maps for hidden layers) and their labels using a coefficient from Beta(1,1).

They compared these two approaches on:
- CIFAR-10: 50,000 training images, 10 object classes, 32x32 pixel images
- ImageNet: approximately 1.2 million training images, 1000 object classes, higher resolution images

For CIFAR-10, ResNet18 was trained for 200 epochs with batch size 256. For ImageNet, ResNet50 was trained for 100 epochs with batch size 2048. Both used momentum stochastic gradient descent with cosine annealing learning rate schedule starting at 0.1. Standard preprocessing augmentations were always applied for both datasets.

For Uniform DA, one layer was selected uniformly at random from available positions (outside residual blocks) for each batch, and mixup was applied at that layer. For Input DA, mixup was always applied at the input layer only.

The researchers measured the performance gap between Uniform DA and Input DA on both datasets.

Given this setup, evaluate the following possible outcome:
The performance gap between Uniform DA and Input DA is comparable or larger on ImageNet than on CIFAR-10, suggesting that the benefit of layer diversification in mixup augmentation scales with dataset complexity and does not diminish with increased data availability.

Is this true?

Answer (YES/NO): YES